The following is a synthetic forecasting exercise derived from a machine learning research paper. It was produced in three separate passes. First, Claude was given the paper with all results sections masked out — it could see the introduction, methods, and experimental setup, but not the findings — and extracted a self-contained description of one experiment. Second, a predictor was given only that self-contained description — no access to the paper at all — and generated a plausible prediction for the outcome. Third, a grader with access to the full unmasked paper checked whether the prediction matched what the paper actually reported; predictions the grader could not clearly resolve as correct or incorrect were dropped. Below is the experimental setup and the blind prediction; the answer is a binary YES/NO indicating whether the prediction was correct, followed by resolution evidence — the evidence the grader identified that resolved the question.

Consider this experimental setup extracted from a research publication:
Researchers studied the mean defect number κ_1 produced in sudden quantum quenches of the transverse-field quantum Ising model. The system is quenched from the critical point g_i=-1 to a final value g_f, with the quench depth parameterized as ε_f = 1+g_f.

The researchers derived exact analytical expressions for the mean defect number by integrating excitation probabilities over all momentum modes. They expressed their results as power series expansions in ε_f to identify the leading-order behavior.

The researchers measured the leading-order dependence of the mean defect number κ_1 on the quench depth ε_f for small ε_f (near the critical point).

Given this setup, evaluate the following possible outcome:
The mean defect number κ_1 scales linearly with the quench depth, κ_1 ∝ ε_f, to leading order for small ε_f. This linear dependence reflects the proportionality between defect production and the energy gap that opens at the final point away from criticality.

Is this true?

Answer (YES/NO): YES